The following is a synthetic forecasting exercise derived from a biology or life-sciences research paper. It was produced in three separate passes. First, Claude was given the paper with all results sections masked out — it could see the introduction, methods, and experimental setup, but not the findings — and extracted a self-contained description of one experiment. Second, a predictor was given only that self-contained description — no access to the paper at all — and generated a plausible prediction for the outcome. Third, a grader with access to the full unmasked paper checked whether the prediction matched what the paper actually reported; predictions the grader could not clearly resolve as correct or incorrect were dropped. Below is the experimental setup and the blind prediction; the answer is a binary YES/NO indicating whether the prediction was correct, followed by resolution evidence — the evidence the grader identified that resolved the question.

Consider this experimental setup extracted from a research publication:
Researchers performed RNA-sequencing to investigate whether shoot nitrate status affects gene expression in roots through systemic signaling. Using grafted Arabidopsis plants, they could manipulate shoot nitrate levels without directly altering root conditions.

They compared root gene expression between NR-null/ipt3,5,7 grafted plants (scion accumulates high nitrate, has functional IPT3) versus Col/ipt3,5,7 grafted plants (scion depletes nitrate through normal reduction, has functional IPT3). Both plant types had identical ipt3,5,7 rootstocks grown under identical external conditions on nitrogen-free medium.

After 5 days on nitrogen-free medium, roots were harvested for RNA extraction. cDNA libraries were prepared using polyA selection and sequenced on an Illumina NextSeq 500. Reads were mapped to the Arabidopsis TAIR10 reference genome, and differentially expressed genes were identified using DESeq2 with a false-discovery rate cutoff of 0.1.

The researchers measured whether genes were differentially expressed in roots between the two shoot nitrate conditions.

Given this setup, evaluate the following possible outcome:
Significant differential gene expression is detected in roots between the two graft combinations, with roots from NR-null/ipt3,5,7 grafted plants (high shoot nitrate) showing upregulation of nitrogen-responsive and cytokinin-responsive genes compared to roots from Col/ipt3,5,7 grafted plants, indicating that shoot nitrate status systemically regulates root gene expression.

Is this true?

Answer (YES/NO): NO